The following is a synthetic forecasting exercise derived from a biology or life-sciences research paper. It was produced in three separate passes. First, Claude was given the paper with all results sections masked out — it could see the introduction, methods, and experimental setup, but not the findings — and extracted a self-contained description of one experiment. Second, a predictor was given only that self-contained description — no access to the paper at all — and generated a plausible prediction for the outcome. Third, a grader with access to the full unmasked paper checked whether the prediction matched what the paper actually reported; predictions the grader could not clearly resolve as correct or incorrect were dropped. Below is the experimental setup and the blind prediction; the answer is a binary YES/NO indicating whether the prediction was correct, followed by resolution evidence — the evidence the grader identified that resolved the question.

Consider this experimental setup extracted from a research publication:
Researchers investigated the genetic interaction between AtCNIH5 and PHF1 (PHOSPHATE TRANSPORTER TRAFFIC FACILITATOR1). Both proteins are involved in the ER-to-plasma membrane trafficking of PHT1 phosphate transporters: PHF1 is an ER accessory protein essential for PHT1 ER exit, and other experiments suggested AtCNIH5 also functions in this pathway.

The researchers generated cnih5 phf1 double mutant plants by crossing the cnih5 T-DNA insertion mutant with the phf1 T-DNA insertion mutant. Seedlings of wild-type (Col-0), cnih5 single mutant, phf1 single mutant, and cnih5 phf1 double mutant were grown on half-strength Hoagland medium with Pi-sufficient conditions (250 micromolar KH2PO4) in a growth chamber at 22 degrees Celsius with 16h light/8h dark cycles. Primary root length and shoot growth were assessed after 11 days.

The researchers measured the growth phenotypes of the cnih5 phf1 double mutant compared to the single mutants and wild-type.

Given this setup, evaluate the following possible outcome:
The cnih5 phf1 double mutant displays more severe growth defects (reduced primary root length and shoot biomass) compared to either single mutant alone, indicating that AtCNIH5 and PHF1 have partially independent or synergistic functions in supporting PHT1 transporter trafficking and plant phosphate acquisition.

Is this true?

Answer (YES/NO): NO